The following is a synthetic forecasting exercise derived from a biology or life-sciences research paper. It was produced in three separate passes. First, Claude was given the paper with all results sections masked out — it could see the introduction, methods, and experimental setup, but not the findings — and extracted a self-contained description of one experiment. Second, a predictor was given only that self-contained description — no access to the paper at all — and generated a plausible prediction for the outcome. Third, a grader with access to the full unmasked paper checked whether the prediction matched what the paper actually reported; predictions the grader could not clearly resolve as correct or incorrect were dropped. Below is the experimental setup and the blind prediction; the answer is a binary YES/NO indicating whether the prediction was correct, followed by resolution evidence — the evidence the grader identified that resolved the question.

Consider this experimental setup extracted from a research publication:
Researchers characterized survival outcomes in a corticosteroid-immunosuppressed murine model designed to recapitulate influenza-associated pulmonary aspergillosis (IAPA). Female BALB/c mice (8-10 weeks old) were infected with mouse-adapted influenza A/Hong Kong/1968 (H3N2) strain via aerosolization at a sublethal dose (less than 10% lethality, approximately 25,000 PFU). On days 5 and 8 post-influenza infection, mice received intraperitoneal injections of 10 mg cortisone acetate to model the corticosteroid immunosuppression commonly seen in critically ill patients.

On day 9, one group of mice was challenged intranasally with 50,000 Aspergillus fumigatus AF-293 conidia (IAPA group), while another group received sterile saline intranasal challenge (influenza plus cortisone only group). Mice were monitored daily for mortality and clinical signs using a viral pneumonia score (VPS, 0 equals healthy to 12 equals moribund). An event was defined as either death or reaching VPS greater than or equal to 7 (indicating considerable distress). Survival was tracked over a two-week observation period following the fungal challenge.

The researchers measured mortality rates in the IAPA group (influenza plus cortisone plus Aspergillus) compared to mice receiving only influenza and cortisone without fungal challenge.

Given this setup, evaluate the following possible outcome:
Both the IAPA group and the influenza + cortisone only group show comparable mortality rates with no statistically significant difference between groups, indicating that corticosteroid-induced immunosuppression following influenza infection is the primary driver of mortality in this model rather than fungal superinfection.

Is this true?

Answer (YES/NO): NO